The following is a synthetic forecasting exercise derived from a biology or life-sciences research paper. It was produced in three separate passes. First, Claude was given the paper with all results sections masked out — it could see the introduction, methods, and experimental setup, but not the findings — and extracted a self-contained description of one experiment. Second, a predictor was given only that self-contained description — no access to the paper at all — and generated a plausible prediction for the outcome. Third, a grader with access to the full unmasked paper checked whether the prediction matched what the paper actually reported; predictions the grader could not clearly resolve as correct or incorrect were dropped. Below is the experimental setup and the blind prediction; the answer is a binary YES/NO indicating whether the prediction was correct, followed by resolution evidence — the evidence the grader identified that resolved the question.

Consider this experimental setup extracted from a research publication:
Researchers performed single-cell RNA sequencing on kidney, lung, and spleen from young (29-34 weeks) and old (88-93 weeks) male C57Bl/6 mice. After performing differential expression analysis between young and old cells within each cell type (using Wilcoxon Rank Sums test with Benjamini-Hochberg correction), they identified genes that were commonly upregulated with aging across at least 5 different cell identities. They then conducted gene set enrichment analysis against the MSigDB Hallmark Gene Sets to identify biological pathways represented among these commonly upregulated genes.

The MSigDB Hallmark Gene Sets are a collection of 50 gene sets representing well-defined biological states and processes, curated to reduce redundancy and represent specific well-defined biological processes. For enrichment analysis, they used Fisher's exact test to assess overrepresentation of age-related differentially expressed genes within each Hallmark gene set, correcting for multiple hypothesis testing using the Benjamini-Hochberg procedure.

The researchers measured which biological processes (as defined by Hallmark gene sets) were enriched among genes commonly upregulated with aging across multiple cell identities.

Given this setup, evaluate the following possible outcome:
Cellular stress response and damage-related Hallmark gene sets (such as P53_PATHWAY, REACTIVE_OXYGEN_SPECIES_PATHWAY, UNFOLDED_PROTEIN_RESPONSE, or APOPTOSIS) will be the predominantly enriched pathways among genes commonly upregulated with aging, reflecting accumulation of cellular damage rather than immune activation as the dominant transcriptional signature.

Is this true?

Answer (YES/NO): NO